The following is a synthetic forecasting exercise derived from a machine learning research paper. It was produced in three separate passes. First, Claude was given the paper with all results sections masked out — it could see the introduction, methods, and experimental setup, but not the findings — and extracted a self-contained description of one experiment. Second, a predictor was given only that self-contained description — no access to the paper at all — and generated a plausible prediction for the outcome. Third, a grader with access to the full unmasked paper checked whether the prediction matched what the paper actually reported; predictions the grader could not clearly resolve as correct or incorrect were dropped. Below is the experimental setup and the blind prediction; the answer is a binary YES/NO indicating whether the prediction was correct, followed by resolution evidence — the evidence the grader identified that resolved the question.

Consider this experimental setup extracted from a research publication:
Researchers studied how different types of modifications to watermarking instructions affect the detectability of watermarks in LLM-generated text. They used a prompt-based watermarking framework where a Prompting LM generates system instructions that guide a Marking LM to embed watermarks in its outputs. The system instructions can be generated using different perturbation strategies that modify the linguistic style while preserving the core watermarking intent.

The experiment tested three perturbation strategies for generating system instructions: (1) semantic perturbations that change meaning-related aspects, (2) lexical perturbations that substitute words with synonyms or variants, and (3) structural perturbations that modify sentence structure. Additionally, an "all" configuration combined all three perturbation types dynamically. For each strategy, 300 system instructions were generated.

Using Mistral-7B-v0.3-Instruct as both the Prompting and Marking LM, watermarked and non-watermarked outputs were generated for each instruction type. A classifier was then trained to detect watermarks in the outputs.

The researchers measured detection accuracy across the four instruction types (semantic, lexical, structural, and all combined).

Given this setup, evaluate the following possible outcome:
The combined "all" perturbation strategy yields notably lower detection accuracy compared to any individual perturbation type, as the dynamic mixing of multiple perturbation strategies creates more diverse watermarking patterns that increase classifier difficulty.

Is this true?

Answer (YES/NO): NO